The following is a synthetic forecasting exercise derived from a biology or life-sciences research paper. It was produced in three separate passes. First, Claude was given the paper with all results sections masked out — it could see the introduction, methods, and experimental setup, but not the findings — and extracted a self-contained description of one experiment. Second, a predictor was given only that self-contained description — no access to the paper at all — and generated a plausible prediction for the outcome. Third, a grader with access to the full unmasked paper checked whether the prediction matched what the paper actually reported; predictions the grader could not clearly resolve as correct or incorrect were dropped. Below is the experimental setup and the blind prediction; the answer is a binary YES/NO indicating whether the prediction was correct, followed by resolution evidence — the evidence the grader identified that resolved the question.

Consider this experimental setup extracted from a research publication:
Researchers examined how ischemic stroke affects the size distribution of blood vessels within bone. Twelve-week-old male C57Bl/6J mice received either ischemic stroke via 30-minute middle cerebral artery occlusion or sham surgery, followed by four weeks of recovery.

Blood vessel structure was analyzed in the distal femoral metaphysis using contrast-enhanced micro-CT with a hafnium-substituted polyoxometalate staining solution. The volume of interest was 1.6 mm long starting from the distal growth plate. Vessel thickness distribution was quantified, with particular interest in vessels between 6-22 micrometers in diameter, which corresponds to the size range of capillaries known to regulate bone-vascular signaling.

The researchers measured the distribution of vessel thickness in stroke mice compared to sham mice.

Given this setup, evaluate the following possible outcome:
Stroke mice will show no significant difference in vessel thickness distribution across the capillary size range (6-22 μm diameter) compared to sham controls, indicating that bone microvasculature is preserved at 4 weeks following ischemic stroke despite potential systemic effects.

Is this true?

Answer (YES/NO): NO